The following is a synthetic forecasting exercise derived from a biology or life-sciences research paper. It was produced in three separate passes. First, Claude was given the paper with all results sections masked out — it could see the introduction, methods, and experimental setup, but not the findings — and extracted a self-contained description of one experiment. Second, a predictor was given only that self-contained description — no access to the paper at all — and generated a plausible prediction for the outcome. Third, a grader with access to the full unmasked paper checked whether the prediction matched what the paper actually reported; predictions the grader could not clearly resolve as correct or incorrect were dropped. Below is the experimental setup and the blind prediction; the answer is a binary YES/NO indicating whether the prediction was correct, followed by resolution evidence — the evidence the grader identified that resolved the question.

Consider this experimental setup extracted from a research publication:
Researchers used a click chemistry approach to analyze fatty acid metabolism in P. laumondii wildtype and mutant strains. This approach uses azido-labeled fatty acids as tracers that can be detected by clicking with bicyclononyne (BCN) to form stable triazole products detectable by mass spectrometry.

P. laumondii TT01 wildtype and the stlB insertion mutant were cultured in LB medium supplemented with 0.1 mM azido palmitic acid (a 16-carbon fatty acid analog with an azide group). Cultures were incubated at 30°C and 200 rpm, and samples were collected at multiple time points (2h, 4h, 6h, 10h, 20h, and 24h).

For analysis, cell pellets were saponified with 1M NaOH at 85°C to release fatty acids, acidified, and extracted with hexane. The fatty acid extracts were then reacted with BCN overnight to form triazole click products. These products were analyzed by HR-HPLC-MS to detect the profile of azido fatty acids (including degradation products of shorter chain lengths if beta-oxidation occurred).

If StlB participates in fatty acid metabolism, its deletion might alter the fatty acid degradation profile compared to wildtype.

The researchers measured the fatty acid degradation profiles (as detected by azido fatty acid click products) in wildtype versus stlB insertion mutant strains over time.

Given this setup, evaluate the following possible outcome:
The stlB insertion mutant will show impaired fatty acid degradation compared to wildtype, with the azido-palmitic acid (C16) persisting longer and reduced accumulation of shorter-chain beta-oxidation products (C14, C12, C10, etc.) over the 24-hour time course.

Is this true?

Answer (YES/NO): NO